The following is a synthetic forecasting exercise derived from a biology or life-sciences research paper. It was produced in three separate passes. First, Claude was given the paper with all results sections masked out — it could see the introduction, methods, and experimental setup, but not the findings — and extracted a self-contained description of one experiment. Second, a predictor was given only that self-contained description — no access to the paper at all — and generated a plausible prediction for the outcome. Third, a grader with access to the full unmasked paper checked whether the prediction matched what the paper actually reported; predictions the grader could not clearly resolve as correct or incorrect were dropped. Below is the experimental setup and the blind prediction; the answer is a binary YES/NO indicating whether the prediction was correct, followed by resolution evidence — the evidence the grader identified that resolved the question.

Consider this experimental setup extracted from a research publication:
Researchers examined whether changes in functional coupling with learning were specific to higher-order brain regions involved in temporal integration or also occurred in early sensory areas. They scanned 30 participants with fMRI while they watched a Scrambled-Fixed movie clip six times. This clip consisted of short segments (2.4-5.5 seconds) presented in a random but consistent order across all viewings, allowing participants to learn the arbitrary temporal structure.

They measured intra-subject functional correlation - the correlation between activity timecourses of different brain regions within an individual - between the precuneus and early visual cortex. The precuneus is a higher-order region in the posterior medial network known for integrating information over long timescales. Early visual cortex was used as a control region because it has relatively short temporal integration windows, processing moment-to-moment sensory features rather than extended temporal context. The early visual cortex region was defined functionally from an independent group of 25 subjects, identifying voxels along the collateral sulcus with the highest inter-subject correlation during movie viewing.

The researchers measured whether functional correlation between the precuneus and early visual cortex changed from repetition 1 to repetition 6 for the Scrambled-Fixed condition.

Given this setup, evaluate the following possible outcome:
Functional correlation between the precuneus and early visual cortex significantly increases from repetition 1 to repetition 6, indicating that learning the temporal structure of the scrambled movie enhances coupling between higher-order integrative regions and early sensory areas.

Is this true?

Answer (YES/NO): NO